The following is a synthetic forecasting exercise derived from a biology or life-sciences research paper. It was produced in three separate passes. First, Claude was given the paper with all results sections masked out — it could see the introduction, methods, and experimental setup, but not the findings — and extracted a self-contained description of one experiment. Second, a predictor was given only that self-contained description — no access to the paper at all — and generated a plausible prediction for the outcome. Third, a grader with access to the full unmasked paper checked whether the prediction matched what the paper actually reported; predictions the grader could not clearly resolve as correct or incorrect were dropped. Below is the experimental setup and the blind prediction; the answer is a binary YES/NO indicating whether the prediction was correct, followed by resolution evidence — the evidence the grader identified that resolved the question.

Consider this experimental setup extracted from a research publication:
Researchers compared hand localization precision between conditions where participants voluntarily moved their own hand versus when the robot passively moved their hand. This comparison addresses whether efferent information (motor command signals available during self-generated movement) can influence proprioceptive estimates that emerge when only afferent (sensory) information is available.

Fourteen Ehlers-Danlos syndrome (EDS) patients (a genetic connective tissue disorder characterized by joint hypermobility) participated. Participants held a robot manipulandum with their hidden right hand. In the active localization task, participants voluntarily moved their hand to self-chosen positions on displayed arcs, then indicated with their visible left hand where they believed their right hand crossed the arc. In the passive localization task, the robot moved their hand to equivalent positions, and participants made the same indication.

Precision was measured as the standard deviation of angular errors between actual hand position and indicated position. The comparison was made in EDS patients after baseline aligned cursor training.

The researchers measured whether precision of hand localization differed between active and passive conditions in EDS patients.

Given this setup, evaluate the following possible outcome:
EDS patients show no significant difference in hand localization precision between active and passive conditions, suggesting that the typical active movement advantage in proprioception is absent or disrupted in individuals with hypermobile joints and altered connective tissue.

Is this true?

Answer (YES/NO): NO